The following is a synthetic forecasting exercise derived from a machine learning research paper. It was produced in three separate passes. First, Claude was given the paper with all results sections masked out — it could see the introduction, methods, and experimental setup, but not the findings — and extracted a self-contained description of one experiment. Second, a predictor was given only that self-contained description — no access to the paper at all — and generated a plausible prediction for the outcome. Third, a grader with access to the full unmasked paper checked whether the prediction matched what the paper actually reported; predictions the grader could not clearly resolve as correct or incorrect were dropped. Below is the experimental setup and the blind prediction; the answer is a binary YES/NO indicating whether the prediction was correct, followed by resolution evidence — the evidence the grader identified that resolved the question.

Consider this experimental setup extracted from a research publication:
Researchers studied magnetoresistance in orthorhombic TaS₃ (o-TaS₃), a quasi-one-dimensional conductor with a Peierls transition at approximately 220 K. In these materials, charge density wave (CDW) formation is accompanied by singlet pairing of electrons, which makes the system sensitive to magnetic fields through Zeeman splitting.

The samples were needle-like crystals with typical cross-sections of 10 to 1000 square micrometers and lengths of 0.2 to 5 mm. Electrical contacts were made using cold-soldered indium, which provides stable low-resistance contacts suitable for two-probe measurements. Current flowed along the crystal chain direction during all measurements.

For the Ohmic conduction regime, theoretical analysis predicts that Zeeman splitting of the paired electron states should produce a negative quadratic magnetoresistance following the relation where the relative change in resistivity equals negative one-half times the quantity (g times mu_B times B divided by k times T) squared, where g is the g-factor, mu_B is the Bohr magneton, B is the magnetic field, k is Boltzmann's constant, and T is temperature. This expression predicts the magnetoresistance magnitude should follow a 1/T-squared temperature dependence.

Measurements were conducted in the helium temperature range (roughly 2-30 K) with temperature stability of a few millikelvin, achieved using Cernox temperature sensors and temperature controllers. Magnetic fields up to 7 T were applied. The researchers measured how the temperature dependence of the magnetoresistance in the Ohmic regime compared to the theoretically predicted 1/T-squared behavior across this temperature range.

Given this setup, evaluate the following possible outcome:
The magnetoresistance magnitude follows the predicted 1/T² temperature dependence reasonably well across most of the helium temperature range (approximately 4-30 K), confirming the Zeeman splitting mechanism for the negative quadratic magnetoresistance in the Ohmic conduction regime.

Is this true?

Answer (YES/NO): NO